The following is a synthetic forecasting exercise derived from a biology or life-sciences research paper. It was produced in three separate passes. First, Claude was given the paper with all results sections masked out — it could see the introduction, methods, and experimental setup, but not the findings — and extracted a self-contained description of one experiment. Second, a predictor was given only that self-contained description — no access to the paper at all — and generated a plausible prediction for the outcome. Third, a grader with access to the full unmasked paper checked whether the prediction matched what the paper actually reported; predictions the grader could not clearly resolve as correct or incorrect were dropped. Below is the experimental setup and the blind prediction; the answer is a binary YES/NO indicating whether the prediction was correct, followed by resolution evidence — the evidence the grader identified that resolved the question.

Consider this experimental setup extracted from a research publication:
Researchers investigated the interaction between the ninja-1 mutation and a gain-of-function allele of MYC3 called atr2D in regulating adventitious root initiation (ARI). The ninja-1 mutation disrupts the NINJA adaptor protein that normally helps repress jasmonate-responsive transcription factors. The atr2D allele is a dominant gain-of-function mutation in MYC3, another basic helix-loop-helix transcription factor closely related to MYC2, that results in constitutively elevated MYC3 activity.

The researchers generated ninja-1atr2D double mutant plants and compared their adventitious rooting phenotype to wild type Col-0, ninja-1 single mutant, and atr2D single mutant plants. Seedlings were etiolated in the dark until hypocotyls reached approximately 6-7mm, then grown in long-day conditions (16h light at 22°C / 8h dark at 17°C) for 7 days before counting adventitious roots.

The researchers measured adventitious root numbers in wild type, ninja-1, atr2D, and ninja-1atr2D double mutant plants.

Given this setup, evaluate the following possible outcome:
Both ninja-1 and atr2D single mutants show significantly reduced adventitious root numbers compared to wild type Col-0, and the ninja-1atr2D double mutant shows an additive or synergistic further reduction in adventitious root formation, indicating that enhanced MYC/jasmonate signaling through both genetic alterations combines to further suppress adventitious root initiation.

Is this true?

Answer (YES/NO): NO